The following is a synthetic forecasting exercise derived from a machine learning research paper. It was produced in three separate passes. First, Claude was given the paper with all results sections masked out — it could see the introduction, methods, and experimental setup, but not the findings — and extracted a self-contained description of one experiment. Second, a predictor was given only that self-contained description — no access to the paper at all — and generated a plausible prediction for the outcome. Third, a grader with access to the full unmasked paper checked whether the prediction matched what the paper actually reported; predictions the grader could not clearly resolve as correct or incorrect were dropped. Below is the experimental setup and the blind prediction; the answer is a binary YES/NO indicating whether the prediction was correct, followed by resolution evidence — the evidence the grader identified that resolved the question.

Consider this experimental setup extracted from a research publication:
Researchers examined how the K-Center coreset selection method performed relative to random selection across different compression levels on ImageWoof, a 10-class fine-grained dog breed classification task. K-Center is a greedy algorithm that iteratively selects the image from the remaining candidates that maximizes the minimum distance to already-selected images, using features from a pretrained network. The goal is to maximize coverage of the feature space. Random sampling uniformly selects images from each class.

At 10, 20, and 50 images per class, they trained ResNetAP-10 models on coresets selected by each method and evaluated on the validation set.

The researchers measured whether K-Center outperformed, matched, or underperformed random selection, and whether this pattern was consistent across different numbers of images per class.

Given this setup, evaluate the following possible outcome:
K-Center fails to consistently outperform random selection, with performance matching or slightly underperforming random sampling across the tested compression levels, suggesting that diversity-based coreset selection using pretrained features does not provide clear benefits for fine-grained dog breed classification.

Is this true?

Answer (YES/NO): NO